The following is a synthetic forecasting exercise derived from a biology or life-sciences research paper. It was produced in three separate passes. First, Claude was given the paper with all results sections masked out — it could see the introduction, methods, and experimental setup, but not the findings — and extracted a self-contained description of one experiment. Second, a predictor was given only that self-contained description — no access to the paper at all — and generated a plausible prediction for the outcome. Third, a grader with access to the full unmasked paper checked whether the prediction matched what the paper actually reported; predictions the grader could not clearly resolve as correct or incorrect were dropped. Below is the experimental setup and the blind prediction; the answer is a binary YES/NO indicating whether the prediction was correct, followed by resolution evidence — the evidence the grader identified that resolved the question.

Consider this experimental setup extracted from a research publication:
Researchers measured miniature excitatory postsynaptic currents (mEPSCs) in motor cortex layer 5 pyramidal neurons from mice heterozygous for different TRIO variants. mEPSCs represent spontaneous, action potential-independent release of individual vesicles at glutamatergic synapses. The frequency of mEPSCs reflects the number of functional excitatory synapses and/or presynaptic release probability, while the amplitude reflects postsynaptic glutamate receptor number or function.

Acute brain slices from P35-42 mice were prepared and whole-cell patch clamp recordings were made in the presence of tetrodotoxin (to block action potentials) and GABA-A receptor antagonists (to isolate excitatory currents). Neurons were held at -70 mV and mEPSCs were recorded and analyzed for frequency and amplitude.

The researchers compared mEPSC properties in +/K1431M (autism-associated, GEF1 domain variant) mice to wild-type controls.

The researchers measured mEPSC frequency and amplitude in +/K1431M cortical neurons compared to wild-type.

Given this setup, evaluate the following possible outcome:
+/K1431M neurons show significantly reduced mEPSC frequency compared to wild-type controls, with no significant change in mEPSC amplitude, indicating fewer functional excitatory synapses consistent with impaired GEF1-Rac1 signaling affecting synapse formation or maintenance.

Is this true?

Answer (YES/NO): NO